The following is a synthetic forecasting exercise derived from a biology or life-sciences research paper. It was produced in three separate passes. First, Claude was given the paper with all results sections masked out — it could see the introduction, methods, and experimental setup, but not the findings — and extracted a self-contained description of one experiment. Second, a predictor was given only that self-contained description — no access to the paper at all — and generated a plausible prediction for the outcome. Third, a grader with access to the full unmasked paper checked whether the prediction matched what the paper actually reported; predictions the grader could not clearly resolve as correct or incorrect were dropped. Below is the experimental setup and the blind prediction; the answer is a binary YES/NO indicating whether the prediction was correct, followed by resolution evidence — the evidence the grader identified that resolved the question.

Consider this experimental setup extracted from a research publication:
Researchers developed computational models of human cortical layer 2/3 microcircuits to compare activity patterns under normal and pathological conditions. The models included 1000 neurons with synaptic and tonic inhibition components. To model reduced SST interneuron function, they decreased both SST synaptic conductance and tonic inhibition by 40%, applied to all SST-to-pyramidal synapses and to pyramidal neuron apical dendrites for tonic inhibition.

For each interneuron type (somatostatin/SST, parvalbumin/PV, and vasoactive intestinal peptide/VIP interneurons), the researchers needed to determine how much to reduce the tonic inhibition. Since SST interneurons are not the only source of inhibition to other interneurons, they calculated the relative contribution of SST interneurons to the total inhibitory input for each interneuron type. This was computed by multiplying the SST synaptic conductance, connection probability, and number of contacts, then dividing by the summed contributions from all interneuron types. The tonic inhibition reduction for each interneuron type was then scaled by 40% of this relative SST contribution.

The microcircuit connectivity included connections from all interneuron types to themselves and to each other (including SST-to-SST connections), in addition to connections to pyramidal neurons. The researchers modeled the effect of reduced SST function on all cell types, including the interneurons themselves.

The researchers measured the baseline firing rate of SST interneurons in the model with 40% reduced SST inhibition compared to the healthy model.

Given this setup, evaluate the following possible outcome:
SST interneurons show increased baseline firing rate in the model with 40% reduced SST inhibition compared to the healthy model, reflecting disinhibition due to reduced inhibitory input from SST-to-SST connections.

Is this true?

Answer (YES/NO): YES